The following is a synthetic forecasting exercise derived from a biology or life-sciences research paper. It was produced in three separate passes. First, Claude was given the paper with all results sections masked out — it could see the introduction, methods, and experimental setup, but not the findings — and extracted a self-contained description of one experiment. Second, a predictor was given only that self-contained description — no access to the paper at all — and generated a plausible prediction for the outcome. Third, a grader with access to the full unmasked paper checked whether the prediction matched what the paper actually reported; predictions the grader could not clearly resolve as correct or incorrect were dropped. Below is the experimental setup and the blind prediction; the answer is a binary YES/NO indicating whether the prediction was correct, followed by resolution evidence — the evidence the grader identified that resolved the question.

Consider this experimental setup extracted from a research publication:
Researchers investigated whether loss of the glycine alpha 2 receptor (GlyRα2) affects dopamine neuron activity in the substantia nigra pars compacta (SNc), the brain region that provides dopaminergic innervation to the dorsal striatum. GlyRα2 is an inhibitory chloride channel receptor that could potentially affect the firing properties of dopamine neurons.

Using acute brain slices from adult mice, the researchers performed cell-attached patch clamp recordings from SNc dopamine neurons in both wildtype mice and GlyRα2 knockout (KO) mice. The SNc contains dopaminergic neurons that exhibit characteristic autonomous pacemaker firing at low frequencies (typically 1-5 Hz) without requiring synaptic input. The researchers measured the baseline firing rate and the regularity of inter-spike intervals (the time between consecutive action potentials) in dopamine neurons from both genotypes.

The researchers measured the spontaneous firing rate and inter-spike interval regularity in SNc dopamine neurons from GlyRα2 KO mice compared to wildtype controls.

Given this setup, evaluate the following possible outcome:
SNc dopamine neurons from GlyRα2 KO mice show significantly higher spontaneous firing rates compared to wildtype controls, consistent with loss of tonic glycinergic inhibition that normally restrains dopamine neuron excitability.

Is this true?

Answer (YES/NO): NO